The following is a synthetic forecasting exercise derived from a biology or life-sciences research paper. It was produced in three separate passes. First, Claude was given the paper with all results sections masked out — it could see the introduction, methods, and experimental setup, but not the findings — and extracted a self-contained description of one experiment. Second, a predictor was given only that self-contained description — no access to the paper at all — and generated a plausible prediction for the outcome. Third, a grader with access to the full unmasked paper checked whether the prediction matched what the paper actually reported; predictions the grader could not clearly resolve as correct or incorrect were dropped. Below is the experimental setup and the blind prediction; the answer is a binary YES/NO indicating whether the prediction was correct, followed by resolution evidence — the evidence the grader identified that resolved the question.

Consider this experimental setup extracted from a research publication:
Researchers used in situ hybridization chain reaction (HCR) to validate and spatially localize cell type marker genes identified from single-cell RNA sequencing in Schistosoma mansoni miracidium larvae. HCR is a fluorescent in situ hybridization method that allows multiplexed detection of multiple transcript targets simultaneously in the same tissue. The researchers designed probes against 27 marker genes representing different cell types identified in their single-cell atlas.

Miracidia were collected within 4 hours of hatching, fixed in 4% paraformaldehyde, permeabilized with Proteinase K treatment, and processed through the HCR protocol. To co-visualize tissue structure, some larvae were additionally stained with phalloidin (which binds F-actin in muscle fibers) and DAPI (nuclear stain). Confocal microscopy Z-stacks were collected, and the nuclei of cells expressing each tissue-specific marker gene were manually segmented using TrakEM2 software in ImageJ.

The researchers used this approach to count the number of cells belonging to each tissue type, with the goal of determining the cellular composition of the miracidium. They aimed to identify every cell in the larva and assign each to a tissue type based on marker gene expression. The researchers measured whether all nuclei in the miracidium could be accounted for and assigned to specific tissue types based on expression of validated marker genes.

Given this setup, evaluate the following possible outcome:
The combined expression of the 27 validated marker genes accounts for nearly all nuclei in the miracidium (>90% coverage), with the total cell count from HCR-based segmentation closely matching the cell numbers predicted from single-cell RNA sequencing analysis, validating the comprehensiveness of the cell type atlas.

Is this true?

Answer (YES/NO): YES